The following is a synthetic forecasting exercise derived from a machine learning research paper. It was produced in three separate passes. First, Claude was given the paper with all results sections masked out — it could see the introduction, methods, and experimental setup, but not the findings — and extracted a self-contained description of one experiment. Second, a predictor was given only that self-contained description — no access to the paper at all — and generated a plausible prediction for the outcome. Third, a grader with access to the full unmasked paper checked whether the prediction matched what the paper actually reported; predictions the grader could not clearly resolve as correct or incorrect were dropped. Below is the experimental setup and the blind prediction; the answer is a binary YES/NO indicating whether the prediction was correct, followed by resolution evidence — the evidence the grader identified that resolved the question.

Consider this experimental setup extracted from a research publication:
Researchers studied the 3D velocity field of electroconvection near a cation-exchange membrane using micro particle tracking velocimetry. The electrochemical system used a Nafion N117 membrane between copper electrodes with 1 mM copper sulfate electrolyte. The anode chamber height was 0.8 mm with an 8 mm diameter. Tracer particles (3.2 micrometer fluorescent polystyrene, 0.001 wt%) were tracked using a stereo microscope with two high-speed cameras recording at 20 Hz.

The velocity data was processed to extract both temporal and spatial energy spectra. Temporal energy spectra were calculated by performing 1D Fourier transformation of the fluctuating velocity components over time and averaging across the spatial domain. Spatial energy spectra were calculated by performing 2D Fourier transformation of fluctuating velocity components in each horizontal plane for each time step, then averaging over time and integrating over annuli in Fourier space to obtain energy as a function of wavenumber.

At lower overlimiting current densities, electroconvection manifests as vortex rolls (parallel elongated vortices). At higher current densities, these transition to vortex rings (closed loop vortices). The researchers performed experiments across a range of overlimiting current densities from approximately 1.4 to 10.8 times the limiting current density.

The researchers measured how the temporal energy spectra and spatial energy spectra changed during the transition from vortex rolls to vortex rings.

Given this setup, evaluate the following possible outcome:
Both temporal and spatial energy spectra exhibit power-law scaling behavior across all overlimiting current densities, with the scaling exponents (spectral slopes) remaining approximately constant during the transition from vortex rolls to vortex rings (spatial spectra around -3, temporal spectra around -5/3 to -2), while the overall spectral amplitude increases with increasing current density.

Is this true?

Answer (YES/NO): NO